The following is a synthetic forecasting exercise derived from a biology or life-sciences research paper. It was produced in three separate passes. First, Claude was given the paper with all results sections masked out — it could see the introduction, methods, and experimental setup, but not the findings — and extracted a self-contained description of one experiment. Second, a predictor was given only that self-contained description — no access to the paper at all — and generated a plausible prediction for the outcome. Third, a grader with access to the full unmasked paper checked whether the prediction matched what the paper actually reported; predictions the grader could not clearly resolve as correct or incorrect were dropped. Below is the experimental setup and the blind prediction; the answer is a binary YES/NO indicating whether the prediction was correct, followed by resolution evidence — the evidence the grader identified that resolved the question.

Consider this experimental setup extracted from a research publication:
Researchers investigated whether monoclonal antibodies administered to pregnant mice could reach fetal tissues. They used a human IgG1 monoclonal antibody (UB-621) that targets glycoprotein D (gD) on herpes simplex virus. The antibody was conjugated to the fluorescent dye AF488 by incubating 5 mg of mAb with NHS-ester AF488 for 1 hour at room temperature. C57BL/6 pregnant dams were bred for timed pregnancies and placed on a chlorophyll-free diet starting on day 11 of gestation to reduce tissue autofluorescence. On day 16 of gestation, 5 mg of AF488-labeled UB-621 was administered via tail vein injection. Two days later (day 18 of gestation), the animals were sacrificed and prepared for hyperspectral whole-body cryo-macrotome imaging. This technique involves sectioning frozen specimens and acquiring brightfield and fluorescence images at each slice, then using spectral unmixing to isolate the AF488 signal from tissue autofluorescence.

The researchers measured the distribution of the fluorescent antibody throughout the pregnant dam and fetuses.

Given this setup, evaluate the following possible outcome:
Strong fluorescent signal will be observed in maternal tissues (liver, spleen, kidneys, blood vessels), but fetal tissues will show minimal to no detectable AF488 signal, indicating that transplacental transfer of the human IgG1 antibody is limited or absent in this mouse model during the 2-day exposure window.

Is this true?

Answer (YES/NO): NO